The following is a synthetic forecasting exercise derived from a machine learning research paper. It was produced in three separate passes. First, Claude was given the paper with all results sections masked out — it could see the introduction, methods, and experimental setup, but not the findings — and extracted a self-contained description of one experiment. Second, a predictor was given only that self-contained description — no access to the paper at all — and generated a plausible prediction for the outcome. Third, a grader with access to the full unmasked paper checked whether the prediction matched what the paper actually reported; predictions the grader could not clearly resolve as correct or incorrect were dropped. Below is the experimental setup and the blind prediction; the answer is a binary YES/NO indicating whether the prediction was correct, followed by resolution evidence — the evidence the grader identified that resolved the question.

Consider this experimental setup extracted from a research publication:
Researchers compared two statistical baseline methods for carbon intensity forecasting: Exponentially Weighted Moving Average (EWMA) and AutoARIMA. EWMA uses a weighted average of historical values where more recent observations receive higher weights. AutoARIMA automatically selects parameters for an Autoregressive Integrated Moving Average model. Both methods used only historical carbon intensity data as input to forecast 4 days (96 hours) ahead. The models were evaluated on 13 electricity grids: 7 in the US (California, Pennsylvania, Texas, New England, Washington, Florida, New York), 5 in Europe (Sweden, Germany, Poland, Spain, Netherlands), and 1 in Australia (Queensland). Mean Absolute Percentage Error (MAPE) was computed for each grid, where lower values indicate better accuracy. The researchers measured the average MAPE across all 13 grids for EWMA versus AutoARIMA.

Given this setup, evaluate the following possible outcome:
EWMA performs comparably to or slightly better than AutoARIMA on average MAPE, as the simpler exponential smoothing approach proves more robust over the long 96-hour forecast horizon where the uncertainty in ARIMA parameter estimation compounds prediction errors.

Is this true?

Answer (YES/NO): NO